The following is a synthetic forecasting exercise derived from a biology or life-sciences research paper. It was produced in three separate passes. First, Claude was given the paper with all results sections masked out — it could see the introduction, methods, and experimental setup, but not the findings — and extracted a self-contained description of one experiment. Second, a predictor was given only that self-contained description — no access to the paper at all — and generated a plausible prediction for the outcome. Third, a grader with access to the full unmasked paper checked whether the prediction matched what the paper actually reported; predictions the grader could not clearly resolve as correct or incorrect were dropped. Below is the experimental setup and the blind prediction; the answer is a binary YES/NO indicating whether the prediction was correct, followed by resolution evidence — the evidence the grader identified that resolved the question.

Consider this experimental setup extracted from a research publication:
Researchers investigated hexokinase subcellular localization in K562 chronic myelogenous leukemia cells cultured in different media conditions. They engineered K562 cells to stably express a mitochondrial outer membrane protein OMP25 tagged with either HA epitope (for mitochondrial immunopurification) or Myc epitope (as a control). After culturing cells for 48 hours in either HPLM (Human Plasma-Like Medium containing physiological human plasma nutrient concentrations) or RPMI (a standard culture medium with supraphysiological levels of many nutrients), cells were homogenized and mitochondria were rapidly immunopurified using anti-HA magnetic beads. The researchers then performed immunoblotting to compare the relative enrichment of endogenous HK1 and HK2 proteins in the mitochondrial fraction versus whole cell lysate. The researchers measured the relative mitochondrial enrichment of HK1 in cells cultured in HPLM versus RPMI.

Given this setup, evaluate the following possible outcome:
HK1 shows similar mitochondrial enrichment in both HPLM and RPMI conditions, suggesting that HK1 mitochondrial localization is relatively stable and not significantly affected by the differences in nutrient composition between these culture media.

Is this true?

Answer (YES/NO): NO